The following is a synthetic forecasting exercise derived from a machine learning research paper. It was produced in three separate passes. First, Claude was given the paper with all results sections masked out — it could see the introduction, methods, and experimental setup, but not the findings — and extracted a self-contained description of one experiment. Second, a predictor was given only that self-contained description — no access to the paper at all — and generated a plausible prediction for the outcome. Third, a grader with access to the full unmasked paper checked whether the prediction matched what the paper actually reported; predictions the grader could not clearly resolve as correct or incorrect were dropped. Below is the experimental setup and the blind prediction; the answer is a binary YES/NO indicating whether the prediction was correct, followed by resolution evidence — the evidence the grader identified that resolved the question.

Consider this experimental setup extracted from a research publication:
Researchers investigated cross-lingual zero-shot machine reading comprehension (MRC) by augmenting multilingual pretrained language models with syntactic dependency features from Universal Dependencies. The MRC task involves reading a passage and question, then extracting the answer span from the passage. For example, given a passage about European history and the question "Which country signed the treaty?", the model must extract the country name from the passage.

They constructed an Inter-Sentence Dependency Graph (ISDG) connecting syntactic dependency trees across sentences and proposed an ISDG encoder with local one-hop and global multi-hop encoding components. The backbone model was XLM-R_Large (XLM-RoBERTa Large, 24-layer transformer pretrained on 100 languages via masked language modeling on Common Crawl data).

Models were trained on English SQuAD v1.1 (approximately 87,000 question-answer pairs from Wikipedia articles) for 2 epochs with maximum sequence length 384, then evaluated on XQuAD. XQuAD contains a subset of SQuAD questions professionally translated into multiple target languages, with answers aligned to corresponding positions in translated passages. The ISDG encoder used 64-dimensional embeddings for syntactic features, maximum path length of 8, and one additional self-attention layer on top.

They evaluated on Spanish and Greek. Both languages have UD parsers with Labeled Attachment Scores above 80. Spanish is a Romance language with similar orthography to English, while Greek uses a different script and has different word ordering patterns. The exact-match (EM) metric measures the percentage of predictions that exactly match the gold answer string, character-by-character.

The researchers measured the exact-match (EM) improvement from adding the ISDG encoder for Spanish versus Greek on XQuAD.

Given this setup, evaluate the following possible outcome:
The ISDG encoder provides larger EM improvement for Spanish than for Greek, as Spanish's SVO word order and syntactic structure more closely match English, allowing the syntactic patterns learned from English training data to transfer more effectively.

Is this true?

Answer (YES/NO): YES